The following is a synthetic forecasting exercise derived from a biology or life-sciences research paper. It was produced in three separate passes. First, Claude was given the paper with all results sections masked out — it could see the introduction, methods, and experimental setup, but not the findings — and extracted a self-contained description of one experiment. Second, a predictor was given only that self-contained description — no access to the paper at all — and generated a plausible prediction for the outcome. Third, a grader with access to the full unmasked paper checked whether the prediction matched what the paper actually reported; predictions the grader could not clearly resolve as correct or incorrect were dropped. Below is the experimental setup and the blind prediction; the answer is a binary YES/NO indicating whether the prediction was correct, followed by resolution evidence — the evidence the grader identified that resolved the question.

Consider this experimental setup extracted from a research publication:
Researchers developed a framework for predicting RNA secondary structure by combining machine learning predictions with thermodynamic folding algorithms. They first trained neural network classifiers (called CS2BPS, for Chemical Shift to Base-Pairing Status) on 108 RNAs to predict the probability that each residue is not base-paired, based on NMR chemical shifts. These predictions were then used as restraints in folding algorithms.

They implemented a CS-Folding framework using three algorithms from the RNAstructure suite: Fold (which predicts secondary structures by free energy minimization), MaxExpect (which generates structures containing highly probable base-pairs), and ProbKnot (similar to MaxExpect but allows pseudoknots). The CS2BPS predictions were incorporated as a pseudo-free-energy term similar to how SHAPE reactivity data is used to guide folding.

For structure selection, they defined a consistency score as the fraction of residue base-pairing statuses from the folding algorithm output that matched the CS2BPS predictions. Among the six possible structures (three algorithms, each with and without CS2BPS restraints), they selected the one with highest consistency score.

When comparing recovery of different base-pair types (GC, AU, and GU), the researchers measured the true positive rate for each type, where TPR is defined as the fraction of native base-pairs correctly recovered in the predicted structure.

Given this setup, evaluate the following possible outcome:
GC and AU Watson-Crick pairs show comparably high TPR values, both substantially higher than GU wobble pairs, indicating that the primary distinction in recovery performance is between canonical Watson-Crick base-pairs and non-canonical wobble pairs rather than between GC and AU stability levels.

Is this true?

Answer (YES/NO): YES